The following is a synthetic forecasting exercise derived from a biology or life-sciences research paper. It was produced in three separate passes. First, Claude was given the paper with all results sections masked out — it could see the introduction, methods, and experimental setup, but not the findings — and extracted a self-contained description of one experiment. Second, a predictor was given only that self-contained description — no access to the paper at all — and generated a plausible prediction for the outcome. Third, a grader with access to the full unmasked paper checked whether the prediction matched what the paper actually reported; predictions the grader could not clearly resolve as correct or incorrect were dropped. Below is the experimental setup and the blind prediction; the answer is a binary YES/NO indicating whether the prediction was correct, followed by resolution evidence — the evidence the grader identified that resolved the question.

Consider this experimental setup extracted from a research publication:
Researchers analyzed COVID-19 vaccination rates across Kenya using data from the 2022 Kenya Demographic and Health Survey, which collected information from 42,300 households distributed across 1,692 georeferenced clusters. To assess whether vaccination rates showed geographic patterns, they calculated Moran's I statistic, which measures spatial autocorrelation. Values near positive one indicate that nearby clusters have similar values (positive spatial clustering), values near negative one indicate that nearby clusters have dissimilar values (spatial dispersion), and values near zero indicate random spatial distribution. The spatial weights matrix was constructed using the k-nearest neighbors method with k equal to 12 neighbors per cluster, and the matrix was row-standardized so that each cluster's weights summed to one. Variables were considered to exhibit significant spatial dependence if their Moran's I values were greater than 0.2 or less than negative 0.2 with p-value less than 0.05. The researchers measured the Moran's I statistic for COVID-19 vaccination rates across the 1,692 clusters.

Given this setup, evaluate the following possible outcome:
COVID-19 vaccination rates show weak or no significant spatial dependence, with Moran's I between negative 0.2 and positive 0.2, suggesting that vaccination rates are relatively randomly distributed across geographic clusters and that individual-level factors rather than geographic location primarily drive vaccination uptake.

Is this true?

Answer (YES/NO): NO